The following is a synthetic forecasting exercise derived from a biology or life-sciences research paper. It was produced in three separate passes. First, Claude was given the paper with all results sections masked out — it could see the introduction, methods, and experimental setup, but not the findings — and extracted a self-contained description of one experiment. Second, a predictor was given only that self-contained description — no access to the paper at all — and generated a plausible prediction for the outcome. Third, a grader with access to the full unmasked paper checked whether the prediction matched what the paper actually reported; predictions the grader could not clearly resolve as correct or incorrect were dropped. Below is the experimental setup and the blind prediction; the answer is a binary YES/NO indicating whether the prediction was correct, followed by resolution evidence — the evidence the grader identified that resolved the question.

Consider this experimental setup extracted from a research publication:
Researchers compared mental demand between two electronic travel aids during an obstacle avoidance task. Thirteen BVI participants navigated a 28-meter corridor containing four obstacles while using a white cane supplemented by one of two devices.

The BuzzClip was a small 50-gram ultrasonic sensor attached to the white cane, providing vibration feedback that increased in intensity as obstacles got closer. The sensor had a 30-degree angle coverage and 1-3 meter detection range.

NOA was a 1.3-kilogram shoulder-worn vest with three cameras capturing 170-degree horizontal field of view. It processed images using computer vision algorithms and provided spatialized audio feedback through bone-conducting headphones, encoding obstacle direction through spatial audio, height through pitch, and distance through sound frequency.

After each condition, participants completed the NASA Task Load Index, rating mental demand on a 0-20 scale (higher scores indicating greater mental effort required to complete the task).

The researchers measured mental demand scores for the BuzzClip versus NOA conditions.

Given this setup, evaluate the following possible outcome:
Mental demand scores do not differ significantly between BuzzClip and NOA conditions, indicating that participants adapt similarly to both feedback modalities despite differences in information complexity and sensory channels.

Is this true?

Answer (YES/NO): YES